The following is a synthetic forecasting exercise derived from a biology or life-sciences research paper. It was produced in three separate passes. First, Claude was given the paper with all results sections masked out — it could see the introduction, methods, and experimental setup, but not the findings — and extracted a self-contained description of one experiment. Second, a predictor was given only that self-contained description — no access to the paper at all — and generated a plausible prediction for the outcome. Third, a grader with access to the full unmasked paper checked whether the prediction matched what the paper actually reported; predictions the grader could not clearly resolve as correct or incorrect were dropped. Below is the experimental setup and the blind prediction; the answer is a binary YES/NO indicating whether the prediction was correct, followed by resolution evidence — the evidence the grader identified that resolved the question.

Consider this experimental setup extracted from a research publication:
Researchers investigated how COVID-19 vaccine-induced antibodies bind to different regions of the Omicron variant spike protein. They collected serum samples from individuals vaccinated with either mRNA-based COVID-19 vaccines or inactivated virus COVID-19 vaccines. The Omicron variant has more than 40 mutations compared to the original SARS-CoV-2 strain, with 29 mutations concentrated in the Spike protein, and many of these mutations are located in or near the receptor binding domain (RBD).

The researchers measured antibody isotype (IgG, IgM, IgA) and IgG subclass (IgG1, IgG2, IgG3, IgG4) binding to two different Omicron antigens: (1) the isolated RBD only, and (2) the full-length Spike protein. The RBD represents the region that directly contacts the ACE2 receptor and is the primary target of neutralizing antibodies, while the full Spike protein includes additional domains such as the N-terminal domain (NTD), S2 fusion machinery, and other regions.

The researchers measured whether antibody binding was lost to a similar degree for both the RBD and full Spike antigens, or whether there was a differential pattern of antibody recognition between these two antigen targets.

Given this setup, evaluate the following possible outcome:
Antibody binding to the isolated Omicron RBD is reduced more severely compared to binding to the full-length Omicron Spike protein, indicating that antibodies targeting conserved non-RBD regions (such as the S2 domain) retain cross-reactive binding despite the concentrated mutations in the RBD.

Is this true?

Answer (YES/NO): YES